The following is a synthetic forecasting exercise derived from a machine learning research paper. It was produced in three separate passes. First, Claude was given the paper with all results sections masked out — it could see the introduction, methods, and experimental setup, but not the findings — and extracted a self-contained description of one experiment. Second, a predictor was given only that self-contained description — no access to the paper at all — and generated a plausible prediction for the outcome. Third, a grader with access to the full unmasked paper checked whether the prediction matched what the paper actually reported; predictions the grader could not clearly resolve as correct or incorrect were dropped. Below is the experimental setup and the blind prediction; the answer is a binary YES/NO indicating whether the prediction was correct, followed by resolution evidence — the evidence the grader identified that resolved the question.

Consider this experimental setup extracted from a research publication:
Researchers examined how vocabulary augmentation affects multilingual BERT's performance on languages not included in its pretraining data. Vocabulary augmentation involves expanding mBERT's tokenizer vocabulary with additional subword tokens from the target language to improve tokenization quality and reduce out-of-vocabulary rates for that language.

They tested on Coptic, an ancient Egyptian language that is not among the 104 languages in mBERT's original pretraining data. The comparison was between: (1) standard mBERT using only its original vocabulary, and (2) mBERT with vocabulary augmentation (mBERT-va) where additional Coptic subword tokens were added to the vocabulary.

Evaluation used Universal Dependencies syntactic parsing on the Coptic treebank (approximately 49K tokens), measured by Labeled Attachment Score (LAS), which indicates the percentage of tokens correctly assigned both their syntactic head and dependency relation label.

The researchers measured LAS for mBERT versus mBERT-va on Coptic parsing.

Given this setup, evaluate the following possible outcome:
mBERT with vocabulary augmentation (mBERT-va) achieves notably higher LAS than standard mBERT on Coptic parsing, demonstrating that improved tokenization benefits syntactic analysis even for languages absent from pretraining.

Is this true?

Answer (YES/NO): YES